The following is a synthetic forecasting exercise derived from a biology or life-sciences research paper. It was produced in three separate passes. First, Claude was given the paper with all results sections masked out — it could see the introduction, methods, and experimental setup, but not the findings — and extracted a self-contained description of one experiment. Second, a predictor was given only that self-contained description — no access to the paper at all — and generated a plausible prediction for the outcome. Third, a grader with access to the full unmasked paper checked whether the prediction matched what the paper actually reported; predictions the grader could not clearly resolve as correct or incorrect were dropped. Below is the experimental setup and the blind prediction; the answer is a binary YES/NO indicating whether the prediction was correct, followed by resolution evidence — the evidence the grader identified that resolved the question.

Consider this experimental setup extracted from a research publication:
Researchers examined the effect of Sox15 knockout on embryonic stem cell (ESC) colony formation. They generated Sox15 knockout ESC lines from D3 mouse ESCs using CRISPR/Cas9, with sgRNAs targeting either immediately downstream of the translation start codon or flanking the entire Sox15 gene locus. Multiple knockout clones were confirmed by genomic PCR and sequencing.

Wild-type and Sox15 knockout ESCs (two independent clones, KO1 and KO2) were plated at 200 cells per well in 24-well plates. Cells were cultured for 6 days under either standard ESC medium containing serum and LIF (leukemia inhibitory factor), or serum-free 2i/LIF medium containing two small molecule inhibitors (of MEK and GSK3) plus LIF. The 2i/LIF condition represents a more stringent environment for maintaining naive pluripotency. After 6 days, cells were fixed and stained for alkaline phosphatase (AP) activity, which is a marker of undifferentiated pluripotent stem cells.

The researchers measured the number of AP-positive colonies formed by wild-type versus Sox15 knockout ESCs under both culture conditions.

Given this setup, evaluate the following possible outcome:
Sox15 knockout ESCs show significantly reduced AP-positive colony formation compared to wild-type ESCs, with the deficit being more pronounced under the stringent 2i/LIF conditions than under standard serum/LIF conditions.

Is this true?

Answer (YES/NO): NO